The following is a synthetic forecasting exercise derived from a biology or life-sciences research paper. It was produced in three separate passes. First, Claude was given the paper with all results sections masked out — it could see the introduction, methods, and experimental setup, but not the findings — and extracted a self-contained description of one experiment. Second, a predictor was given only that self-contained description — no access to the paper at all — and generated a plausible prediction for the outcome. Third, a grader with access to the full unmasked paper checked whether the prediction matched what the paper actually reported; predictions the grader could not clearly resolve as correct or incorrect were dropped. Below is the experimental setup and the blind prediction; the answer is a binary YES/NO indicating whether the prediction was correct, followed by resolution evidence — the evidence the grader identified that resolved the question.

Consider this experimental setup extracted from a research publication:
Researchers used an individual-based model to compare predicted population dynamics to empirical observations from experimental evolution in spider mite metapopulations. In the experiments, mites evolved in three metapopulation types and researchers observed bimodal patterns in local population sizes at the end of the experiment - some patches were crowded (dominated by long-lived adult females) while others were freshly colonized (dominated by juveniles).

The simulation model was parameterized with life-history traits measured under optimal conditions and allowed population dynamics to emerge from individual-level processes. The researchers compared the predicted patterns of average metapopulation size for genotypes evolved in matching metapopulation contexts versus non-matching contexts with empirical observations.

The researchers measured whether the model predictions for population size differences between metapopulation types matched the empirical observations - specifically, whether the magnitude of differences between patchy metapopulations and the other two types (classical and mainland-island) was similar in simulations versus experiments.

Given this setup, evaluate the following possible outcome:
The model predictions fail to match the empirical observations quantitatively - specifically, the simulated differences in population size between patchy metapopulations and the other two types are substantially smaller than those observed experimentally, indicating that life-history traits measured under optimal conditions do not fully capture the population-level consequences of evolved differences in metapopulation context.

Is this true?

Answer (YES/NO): NO